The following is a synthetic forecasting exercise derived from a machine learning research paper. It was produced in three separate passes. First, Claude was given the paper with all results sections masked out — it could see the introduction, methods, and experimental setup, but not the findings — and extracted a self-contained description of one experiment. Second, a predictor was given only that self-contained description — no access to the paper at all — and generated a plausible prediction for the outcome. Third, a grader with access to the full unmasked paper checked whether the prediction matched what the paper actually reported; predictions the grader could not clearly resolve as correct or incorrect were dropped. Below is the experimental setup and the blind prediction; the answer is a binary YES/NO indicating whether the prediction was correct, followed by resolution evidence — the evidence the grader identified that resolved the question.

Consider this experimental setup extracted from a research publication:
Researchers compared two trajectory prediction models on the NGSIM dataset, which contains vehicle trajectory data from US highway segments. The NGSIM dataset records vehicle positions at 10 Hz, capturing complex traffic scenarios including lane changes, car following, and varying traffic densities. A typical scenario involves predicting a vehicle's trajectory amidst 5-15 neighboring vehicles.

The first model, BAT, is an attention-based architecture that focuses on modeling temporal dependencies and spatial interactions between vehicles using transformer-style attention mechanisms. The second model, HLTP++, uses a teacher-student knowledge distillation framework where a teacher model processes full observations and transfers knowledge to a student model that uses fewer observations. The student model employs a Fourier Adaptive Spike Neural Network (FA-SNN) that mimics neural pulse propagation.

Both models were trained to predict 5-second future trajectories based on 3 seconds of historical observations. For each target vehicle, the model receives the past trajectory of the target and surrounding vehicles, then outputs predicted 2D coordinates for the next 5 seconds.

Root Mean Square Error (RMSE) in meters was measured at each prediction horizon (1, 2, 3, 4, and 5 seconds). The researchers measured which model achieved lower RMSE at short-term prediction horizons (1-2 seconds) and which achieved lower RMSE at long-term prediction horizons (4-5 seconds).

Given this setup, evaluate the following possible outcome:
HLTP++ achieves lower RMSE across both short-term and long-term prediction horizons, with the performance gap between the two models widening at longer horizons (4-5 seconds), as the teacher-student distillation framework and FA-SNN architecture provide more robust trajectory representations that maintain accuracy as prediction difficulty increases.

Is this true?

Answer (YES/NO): NO